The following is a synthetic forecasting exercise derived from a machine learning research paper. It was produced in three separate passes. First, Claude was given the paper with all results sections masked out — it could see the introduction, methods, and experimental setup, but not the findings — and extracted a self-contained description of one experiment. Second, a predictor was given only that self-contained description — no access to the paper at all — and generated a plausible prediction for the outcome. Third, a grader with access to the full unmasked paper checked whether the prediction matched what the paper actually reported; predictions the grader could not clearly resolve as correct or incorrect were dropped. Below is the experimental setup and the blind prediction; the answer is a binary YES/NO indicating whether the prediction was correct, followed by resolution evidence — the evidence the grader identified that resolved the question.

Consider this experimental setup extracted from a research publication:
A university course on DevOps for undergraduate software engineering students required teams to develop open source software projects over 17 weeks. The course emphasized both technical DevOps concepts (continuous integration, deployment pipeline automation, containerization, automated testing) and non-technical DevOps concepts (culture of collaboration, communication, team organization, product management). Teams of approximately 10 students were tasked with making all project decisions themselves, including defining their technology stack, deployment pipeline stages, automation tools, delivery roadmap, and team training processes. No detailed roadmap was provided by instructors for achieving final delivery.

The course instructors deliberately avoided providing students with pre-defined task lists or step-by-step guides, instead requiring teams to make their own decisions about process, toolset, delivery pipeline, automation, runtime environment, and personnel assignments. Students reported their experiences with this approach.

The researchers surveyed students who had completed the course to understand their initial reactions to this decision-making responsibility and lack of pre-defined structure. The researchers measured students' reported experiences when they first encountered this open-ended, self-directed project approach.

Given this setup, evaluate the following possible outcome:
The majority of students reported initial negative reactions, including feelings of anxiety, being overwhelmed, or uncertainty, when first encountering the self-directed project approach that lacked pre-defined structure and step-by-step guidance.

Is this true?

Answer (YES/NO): NO